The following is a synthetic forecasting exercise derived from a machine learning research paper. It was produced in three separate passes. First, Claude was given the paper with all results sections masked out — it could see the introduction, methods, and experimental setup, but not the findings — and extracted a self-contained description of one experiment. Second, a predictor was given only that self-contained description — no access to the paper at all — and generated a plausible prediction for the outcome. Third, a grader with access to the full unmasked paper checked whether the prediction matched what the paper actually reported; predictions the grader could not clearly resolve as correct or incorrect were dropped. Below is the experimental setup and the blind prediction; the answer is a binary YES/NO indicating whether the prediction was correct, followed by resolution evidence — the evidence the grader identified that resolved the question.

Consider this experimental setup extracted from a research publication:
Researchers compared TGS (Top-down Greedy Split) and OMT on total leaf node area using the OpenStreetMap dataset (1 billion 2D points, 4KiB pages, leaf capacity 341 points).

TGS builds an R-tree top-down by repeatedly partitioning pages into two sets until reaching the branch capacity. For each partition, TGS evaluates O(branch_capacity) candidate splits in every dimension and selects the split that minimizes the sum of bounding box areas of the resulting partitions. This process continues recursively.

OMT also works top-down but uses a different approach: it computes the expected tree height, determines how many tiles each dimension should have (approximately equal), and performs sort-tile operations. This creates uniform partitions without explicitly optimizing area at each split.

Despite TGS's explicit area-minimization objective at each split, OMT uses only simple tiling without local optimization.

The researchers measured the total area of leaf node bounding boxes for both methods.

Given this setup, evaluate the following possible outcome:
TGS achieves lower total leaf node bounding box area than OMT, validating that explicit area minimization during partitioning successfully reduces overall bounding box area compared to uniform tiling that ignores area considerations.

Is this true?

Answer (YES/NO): NO